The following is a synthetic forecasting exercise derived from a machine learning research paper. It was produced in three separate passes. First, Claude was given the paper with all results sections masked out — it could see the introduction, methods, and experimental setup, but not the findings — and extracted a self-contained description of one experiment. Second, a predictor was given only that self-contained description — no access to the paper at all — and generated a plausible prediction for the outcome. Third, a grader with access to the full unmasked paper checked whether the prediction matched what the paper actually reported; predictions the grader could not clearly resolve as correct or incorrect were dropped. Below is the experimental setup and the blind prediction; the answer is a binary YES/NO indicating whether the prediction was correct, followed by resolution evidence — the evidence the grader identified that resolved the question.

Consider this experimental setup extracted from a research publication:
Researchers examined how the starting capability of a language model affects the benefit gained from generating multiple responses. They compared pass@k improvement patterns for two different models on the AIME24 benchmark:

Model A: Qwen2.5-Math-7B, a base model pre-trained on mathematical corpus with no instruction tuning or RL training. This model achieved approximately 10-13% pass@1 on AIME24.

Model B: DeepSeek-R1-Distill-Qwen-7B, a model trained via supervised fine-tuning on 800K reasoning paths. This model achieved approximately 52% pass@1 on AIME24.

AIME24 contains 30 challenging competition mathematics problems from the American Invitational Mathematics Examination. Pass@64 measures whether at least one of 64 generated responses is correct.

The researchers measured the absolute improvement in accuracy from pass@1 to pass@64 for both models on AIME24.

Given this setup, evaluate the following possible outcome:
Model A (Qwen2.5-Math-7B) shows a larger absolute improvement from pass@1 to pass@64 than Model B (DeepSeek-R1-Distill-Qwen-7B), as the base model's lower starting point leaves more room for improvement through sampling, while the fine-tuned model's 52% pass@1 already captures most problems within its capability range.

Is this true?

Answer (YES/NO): YES